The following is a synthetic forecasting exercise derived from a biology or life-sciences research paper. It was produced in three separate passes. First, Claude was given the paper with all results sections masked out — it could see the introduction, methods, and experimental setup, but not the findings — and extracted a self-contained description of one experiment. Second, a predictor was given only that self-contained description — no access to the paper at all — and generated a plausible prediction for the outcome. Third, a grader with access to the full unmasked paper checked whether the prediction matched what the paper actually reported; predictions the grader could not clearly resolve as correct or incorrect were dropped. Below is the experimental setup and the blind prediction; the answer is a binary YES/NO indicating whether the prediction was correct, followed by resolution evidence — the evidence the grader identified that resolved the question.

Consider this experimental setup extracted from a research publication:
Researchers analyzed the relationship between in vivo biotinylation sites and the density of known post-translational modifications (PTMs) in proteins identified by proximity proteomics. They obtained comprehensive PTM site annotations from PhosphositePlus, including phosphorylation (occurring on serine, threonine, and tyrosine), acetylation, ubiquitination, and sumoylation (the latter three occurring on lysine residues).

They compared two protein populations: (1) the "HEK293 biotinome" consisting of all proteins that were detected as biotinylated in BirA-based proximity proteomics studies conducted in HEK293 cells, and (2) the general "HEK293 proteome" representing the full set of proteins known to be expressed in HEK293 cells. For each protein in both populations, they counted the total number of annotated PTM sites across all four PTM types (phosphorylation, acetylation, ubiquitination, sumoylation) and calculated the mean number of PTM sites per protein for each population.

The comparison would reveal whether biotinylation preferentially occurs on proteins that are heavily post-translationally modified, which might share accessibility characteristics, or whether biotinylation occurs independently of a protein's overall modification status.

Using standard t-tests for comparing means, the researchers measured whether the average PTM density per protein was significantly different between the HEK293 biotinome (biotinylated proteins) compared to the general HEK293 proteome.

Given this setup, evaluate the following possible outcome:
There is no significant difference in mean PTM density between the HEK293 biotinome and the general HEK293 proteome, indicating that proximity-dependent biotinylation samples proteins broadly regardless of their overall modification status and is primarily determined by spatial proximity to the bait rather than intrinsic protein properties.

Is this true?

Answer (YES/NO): NO